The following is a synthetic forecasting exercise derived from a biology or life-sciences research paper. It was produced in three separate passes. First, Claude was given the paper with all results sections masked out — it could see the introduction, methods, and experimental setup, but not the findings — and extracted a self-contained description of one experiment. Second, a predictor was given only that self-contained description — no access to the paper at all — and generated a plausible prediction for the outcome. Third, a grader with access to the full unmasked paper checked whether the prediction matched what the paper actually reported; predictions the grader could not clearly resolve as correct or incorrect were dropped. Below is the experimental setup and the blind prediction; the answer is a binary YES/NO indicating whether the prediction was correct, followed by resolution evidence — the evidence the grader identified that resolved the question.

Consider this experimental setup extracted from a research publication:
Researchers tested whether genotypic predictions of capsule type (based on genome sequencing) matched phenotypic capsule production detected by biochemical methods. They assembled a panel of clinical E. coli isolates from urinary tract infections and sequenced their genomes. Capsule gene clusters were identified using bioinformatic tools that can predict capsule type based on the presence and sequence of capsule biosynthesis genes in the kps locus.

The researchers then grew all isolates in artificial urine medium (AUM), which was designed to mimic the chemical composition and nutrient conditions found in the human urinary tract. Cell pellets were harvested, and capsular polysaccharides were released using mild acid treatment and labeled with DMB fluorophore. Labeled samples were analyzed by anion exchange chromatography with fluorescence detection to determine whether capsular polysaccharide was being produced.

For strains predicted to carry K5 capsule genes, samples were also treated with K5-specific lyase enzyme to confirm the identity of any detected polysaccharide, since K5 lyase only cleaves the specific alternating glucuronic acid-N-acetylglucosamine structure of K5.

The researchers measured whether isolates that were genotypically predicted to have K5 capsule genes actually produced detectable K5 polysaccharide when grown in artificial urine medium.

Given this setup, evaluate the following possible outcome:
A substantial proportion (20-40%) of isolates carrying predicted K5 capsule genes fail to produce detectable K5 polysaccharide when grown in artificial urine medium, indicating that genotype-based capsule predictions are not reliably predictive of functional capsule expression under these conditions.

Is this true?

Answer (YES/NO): NO